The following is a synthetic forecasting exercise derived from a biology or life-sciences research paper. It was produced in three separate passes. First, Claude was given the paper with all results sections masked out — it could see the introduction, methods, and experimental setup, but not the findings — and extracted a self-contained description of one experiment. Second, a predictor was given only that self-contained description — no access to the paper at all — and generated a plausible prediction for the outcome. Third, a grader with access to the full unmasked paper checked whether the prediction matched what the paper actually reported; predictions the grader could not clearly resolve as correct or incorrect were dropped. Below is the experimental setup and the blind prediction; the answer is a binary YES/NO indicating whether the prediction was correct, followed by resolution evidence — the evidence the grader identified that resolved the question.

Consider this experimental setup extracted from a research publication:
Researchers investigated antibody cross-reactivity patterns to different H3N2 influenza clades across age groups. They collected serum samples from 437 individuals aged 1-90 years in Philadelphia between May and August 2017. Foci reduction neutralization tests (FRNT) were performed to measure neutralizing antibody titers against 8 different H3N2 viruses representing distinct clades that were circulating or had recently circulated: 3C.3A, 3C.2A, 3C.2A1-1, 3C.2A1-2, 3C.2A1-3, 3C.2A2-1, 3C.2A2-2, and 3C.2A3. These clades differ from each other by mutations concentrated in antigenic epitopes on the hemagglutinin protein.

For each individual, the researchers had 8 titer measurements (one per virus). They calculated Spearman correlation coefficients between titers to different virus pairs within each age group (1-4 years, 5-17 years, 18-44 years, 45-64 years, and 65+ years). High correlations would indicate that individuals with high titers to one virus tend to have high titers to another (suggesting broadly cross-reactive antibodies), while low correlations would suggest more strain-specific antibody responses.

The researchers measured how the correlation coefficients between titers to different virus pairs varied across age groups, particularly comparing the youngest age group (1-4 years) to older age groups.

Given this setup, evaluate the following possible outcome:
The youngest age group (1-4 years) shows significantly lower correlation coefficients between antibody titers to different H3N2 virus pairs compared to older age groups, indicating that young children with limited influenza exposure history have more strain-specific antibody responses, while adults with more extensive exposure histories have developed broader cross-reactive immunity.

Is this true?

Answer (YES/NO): NO